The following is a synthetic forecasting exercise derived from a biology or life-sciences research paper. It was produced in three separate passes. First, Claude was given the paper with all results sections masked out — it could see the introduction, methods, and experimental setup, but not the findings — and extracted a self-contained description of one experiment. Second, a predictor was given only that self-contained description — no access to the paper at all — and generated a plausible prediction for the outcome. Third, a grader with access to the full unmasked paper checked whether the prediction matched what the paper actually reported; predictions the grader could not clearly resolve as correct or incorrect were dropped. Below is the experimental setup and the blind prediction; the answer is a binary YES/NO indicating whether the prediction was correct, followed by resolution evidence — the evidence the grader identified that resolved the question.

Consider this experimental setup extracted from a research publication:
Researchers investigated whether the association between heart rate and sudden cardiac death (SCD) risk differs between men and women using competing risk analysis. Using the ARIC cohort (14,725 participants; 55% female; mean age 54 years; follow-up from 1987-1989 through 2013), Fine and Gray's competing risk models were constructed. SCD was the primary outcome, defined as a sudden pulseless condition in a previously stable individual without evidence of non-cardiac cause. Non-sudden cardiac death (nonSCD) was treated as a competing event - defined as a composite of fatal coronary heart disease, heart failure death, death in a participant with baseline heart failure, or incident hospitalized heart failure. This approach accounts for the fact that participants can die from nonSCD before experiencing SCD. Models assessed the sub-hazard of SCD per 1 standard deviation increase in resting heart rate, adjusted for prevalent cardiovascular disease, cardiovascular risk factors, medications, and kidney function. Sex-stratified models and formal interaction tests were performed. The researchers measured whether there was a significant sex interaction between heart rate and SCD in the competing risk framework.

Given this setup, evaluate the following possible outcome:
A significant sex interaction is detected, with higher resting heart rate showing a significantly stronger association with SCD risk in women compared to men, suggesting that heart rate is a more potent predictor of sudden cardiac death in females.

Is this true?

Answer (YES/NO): YES